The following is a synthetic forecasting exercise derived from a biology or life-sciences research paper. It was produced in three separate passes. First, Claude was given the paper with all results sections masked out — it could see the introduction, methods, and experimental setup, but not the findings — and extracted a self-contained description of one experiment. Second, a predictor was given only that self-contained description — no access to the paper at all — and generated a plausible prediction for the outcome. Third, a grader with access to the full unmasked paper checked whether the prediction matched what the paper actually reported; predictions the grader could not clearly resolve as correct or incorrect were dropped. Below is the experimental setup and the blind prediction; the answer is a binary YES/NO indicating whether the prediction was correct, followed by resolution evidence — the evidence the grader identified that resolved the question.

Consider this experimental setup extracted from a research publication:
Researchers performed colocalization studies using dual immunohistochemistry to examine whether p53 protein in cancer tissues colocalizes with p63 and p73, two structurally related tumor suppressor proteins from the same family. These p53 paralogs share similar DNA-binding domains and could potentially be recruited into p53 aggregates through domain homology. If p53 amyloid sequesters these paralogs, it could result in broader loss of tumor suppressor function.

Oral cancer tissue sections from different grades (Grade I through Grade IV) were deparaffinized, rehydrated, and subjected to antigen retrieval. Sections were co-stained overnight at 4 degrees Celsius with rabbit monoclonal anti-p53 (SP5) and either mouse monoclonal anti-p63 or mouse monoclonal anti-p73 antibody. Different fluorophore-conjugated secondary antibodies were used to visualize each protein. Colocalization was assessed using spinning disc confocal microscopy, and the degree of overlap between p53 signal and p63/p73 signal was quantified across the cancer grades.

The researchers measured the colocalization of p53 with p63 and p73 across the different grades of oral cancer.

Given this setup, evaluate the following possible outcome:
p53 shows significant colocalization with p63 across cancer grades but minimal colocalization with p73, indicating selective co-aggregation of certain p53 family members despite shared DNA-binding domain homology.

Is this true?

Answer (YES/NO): NO